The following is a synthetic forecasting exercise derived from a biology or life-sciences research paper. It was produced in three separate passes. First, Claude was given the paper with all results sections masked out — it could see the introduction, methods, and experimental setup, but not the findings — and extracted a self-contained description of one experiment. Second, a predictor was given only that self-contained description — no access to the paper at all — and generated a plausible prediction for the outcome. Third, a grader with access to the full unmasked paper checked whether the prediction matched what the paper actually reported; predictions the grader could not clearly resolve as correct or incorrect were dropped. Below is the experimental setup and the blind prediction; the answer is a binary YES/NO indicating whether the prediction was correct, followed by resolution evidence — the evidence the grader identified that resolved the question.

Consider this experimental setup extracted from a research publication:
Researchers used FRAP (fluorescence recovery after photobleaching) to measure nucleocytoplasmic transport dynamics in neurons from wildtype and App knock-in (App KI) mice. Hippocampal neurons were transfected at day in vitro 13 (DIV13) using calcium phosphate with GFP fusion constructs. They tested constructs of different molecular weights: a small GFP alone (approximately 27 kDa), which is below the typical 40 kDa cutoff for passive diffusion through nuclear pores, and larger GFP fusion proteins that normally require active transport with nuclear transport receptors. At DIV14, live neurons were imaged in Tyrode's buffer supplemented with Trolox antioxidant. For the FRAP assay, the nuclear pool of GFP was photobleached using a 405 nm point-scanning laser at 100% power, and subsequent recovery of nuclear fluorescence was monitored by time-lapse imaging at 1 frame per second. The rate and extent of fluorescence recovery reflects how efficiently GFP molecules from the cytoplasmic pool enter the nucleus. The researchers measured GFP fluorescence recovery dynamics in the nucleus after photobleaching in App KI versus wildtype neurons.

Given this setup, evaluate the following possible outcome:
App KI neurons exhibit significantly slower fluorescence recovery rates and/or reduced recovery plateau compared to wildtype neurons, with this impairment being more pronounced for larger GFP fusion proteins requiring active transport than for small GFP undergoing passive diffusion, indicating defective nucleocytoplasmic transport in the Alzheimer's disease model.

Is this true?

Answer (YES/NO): NO